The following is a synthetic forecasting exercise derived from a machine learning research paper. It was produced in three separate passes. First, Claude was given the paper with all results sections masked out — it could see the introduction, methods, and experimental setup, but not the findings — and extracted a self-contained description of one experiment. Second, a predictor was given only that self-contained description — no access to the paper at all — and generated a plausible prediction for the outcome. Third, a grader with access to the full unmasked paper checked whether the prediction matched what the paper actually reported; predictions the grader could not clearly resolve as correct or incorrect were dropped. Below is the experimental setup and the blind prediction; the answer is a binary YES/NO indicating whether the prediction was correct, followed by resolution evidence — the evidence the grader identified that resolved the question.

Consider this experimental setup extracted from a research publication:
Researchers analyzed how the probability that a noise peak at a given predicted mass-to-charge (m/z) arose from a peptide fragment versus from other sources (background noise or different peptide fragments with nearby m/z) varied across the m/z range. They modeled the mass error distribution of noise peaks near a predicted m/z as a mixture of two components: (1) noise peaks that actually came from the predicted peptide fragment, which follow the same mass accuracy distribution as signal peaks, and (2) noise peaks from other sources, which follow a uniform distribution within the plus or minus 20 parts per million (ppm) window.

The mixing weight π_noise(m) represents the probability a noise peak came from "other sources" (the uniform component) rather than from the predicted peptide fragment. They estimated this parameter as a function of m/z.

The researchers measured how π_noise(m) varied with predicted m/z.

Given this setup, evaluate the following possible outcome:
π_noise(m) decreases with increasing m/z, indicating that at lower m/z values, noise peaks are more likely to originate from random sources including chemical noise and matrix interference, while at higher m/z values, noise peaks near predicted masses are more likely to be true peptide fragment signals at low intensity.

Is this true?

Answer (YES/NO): NO